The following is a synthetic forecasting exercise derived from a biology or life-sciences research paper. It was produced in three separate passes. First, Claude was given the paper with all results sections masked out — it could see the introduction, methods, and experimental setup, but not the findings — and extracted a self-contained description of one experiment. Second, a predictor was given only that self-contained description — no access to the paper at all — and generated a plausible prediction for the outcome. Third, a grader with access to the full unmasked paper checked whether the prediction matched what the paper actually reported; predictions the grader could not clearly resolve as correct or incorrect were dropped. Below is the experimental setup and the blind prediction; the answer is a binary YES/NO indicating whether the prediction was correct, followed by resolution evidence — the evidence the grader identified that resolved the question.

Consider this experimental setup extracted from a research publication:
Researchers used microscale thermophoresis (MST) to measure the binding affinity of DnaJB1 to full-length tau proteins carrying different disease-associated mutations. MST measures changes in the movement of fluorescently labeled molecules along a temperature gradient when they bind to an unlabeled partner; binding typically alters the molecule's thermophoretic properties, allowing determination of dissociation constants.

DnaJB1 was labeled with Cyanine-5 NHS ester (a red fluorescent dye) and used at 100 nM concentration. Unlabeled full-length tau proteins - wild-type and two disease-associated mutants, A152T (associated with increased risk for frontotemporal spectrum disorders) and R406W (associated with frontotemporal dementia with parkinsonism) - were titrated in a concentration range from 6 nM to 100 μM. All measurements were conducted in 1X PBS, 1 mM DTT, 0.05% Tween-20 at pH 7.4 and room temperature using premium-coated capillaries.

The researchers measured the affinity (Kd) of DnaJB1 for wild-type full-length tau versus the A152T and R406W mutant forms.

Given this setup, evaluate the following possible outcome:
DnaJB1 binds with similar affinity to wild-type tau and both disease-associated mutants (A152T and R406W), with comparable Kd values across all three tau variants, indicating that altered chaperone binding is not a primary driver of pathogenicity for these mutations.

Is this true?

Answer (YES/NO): NO